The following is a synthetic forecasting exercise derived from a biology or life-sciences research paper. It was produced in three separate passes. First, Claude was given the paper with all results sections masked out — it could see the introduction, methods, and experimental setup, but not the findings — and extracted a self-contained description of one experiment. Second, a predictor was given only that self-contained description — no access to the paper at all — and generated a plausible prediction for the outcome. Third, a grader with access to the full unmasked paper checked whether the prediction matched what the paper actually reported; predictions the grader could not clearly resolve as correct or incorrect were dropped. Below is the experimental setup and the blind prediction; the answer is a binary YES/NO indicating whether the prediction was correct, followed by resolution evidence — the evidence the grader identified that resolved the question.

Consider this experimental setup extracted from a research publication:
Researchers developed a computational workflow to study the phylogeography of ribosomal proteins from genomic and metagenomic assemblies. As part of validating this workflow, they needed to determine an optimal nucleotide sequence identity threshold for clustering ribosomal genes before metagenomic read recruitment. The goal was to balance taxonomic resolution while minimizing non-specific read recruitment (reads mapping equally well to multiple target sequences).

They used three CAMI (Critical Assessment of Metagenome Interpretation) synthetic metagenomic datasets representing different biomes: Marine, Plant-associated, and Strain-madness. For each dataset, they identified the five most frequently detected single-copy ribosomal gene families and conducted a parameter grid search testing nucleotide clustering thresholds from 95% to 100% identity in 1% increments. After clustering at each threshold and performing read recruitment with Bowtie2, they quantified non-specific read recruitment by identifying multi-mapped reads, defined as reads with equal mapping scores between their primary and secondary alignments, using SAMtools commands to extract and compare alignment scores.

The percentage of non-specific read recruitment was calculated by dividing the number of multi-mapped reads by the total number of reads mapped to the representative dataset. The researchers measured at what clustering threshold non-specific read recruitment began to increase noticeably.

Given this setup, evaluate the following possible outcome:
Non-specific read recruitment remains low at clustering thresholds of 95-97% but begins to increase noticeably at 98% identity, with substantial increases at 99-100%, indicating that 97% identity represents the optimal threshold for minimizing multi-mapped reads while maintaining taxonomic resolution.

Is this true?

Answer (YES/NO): YES